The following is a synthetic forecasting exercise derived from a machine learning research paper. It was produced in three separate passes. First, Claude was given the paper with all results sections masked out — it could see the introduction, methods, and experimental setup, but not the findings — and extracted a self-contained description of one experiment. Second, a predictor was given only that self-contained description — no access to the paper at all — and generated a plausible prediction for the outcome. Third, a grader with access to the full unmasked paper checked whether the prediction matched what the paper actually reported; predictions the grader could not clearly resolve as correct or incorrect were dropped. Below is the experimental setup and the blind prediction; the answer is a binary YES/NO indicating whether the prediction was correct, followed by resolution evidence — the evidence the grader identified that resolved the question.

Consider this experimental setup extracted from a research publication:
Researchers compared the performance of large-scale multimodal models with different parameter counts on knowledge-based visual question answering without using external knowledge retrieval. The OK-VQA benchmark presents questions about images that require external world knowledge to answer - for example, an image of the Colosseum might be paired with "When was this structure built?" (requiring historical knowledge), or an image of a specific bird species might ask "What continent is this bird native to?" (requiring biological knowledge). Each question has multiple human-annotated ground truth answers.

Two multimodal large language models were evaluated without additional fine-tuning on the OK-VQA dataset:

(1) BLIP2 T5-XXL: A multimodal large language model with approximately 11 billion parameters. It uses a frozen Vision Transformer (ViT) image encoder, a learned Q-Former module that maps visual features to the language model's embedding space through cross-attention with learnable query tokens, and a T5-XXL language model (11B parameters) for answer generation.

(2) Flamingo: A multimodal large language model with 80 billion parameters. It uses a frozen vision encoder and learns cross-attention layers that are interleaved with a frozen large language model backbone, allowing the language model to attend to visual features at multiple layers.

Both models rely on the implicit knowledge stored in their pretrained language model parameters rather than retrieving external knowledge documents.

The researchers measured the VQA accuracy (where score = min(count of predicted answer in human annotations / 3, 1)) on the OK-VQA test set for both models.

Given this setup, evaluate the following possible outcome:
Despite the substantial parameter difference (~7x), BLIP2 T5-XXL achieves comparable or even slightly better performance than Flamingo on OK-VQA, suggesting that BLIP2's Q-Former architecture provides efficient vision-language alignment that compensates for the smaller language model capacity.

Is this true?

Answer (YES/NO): NO